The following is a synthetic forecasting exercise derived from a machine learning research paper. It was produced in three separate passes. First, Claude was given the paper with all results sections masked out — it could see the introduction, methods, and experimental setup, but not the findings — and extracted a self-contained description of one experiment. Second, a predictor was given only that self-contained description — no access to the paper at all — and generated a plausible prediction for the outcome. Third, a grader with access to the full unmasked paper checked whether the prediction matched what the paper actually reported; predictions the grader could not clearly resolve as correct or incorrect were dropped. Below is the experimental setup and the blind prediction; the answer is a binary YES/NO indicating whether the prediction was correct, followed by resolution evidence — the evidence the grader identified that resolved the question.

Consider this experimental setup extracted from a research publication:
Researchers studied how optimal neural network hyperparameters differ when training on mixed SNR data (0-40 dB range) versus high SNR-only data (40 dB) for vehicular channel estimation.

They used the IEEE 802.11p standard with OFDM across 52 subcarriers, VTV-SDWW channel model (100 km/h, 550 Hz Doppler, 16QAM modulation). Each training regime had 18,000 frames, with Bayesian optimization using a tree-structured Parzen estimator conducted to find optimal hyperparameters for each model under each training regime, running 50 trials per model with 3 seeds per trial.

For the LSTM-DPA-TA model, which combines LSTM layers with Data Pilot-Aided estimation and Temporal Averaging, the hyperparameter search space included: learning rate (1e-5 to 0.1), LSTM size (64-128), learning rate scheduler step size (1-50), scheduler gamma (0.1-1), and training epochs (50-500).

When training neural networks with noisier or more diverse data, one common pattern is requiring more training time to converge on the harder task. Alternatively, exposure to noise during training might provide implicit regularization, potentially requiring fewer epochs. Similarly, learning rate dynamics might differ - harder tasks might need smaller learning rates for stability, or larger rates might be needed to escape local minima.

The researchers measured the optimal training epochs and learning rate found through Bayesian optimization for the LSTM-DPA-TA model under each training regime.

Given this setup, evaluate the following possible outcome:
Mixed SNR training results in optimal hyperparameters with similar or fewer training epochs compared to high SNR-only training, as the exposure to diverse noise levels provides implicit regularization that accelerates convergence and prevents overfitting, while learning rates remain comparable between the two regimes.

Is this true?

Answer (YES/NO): NO